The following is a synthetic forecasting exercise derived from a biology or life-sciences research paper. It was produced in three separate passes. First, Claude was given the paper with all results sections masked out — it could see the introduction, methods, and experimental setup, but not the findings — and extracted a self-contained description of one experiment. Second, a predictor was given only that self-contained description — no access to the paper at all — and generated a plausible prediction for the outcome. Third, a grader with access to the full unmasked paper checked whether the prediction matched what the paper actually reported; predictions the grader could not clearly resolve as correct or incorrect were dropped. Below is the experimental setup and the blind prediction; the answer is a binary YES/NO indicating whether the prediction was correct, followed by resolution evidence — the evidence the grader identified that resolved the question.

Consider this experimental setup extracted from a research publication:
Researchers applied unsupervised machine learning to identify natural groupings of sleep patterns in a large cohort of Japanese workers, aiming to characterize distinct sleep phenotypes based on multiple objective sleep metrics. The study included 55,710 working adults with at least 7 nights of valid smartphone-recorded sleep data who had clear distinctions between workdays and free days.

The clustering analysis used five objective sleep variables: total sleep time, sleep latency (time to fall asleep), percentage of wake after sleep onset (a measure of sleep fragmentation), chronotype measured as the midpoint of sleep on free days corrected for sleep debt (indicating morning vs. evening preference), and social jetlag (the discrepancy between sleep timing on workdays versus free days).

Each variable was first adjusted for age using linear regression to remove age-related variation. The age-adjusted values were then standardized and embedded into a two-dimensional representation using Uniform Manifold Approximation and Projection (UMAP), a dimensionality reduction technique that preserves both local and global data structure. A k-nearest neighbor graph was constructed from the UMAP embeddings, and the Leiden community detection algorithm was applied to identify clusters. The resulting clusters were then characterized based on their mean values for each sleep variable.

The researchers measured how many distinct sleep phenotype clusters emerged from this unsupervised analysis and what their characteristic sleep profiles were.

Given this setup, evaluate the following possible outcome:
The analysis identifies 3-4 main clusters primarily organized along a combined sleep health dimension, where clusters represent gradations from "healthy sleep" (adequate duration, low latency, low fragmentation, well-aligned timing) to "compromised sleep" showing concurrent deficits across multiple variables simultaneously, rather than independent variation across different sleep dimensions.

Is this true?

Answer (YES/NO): NO